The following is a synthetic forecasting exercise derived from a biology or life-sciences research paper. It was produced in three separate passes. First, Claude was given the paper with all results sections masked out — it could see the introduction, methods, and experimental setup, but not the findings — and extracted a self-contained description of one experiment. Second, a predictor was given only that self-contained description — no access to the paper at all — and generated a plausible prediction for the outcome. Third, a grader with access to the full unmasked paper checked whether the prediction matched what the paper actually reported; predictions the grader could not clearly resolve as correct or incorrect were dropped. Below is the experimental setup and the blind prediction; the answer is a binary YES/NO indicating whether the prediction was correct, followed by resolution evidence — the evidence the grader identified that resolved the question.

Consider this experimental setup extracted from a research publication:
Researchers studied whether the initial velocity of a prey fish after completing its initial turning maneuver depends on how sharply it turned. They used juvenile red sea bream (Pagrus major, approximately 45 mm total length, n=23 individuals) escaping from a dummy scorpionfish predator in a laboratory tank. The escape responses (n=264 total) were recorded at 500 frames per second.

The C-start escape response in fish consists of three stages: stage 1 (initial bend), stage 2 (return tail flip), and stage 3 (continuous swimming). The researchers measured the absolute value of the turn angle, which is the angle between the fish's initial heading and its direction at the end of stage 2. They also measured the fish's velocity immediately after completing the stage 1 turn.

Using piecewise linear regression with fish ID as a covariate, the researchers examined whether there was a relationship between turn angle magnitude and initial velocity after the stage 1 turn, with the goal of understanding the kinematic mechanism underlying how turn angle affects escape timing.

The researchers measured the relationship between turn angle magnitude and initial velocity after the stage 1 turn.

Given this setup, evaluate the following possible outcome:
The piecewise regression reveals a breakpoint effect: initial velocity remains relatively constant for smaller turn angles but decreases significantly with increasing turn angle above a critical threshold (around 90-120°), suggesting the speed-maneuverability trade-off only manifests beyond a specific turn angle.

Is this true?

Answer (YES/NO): NO